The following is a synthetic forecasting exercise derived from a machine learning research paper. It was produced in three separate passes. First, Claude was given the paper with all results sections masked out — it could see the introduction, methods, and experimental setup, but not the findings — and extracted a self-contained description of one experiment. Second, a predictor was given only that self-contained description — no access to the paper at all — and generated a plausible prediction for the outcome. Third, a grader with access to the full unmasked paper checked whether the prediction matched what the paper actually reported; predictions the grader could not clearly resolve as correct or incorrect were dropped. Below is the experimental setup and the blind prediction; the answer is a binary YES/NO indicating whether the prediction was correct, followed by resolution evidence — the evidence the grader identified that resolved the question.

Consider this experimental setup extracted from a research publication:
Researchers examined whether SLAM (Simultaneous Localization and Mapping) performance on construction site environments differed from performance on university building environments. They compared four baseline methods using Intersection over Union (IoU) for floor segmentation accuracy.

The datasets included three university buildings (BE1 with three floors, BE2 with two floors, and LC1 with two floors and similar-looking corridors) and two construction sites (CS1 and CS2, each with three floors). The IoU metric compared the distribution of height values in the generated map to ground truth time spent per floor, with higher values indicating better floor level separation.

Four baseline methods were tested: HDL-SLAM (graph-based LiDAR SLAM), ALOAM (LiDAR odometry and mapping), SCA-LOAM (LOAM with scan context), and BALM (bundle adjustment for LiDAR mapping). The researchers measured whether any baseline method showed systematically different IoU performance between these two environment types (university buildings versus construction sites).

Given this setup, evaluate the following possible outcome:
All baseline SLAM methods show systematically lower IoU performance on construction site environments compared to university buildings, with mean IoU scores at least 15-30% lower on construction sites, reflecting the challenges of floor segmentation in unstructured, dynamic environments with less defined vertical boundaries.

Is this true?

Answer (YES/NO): NO